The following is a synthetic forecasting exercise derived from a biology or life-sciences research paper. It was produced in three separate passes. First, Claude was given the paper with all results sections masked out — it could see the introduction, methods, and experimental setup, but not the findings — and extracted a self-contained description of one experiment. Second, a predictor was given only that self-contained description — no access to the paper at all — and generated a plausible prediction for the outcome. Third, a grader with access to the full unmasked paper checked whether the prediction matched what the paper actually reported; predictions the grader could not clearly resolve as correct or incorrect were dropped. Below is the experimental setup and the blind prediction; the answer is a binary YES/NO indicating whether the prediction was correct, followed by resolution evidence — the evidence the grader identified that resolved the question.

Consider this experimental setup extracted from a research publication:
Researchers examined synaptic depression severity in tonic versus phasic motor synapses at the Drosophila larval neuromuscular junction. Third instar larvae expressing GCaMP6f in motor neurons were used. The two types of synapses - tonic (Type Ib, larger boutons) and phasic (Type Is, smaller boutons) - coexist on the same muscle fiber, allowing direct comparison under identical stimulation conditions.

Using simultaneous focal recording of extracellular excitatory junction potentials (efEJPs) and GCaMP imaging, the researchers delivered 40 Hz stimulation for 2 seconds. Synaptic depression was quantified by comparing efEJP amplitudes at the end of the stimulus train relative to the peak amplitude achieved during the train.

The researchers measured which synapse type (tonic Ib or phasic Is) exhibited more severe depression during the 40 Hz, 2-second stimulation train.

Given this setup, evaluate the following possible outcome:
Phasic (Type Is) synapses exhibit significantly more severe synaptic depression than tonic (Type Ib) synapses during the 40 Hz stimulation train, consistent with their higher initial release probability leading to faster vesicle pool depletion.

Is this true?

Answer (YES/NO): YES